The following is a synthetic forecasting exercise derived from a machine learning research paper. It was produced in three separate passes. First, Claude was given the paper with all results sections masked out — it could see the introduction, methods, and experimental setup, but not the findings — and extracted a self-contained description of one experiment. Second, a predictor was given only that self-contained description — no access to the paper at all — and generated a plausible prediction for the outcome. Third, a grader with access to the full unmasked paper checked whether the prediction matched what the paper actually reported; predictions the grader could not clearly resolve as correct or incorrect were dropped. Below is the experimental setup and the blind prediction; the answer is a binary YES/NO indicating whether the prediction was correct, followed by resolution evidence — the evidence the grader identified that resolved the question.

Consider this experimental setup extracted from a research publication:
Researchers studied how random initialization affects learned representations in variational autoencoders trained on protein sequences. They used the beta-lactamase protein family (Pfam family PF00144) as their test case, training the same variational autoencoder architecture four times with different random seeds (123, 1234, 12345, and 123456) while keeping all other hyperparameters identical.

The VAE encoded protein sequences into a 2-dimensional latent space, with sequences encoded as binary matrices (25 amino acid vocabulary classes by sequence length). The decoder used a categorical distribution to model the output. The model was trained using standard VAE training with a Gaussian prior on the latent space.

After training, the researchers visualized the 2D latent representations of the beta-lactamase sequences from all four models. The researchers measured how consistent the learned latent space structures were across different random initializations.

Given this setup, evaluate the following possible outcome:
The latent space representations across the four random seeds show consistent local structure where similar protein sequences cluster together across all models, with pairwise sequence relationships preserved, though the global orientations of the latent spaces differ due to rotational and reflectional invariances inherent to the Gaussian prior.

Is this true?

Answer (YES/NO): NO